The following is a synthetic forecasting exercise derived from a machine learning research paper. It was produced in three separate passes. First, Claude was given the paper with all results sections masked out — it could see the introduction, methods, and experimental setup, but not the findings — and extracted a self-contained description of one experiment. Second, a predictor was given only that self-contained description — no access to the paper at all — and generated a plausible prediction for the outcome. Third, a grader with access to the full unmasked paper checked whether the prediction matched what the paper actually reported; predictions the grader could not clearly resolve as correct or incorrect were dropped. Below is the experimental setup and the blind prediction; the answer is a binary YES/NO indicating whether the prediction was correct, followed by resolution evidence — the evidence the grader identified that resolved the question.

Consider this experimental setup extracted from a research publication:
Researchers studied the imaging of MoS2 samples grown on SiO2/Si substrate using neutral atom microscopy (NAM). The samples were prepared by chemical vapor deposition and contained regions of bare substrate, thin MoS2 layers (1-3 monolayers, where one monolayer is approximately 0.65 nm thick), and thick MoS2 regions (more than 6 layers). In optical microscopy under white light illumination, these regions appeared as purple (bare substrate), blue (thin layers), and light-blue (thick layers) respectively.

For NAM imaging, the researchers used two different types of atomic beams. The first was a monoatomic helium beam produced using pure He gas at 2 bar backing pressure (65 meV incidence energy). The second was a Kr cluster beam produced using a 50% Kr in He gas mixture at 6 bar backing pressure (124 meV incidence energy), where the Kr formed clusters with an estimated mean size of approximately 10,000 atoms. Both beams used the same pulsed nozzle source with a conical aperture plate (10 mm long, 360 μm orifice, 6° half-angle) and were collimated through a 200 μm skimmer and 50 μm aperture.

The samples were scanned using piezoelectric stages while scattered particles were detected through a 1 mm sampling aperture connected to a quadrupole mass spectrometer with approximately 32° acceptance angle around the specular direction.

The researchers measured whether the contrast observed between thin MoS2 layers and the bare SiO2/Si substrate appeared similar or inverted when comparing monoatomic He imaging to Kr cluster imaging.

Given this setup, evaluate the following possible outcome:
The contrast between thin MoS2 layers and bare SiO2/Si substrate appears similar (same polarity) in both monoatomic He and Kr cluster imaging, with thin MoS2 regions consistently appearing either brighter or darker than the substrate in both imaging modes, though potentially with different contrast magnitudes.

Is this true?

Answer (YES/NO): NO